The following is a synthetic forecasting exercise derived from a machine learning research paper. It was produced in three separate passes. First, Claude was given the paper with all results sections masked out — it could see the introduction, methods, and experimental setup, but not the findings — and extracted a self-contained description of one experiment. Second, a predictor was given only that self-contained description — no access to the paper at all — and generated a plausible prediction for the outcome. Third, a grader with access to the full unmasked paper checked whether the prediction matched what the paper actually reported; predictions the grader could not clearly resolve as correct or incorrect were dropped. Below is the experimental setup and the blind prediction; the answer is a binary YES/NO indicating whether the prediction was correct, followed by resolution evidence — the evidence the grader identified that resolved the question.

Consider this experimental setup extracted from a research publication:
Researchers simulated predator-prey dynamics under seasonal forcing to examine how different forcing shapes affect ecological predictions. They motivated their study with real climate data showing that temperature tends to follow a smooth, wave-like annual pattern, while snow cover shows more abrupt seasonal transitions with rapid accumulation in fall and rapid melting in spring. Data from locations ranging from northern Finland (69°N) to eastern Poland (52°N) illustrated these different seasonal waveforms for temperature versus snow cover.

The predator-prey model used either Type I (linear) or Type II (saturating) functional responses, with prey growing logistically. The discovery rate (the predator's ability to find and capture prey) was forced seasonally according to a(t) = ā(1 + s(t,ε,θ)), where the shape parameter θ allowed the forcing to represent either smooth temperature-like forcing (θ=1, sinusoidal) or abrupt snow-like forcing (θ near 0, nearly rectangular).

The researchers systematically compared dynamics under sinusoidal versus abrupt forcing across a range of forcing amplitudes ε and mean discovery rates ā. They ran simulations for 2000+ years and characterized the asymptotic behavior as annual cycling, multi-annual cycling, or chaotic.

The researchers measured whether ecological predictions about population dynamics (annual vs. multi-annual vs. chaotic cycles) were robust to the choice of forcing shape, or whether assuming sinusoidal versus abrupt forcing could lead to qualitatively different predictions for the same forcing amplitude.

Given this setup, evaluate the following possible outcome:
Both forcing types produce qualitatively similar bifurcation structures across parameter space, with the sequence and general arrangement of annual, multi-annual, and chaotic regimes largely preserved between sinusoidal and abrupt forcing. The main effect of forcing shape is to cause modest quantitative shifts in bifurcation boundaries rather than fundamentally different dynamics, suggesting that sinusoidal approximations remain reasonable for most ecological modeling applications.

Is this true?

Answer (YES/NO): NO